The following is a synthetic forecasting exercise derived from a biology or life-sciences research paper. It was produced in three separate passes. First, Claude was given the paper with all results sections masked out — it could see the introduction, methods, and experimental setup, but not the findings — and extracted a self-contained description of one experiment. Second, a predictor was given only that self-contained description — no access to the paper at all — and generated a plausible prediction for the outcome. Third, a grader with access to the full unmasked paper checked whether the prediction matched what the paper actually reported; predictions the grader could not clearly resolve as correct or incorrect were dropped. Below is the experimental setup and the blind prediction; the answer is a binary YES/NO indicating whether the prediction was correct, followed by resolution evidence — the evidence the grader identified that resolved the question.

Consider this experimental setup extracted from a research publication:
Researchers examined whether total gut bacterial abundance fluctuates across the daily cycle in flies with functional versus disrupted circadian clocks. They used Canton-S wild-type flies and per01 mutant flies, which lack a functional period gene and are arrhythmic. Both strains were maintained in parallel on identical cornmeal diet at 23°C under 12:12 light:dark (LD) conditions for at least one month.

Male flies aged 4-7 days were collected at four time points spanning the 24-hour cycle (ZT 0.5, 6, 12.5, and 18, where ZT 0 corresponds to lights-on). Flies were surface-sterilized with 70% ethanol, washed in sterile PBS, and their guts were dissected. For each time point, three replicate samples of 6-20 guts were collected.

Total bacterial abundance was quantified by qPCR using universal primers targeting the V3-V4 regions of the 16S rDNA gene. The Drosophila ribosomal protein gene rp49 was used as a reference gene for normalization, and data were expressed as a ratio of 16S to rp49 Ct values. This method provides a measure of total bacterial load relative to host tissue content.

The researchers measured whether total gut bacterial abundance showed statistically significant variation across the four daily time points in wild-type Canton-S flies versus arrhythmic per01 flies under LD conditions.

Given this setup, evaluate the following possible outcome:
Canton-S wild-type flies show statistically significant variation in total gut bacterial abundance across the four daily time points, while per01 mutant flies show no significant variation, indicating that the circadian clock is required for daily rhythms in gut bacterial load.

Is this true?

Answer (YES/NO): NO